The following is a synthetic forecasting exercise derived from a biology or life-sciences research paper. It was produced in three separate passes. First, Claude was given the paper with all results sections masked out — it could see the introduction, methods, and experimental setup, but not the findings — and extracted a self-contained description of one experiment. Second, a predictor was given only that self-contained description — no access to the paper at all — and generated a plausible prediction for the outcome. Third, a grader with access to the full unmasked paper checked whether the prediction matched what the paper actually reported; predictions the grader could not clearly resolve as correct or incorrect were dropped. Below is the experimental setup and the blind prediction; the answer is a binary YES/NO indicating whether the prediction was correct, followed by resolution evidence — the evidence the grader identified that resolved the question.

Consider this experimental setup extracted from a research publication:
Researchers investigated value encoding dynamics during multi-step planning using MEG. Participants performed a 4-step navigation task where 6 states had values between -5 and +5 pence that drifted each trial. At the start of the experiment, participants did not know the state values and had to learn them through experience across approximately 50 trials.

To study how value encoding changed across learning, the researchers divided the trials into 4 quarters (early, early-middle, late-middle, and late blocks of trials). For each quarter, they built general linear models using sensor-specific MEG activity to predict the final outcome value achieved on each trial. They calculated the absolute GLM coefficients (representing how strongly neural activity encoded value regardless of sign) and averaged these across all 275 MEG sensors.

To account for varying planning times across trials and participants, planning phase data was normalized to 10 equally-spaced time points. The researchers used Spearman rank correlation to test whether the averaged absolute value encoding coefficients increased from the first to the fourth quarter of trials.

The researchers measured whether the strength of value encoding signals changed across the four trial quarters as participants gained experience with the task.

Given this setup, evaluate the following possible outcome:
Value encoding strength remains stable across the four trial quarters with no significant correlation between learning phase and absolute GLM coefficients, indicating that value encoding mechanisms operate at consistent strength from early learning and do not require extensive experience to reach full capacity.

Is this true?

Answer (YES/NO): NO